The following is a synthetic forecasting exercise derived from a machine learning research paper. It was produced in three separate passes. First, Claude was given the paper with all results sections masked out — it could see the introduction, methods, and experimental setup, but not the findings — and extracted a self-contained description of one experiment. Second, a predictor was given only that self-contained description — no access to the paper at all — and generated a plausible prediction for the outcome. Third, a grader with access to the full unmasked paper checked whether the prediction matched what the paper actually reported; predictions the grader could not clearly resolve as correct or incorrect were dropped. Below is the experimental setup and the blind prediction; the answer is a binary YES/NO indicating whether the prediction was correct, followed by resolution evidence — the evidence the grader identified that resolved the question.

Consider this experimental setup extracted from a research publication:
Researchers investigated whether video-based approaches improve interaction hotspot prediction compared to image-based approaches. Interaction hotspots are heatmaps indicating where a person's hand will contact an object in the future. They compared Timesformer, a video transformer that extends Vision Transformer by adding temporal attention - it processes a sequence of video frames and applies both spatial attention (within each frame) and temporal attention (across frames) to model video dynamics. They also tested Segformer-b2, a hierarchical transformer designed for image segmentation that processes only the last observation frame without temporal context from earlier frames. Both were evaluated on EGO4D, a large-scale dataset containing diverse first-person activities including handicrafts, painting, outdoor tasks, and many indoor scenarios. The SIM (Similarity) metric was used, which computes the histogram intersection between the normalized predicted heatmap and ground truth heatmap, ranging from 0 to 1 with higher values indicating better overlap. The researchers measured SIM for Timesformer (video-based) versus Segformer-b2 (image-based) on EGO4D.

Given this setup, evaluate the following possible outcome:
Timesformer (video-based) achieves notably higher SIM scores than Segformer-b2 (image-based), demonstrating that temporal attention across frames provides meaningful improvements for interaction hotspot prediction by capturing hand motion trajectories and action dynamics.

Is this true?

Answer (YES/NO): NO